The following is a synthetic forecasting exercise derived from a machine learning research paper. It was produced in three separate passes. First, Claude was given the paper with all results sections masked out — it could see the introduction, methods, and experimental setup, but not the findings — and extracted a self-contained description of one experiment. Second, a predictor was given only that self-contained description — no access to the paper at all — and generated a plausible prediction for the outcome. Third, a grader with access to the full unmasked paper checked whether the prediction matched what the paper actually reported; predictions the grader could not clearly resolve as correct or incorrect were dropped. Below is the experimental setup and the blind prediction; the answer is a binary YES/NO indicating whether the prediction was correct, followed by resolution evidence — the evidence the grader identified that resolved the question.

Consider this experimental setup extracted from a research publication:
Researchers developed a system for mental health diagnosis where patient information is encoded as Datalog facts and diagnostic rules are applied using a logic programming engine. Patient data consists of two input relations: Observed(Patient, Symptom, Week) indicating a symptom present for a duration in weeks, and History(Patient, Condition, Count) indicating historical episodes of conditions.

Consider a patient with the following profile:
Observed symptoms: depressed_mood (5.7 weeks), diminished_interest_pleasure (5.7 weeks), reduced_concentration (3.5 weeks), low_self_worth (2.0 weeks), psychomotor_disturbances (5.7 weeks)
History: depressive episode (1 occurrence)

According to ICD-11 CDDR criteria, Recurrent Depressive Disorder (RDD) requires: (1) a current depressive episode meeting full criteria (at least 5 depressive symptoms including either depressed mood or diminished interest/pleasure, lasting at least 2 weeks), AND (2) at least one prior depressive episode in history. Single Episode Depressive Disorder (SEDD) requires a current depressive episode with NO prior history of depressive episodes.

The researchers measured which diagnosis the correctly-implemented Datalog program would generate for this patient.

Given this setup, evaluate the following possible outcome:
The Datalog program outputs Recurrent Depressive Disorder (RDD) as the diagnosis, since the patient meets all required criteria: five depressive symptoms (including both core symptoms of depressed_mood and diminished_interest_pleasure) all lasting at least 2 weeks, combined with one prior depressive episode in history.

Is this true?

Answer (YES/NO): YES